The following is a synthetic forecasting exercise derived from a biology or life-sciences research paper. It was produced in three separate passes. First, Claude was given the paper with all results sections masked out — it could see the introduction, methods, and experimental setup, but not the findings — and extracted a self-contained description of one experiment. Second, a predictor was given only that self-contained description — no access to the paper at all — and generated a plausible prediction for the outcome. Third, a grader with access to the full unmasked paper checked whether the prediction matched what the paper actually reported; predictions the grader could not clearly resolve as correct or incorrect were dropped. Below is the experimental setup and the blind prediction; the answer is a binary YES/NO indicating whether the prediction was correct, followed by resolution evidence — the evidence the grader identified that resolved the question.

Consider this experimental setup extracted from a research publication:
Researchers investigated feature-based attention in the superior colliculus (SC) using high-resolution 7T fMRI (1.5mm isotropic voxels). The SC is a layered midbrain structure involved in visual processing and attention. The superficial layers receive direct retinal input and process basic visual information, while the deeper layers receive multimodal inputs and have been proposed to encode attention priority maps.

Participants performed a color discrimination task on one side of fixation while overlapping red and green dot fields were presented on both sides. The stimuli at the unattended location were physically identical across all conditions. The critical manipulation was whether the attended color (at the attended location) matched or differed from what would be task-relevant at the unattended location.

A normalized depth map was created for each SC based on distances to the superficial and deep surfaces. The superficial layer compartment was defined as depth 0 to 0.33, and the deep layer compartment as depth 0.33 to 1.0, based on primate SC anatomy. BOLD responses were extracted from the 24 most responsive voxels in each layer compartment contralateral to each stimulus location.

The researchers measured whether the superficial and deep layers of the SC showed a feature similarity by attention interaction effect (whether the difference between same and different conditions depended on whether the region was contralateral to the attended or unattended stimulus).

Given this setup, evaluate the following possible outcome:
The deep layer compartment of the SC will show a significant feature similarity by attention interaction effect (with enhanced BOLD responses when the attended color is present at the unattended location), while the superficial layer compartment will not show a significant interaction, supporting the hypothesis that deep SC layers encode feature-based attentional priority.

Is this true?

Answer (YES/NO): YES